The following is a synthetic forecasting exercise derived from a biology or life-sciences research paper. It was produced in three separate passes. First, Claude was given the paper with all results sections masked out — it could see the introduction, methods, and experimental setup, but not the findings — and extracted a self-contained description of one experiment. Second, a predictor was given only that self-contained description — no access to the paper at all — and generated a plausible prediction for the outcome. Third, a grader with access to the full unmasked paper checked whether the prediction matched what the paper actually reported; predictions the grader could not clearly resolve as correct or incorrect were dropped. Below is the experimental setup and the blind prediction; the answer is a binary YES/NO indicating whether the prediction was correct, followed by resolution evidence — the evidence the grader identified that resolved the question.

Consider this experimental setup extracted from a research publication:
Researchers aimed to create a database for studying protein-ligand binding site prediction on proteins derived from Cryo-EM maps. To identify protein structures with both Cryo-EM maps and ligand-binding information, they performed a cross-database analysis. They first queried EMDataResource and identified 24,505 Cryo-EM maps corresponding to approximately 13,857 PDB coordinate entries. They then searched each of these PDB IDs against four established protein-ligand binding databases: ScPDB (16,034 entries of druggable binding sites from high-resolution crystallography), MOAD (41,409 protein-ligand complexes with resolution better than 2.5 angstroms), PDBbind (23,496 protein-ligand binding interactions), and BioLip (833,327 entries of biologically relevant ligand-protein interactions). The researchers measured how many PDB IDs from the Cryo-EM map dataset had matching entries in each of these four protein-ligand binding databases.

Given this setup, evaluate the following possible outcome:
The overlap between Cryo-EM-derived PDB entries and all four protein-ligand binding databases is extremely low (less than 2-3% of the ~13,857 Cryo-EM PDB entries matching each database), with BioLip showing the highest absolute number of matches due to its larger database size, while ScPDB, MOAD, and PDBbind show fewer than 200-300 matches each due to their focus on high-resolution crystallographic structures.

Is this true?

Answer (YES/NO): NO